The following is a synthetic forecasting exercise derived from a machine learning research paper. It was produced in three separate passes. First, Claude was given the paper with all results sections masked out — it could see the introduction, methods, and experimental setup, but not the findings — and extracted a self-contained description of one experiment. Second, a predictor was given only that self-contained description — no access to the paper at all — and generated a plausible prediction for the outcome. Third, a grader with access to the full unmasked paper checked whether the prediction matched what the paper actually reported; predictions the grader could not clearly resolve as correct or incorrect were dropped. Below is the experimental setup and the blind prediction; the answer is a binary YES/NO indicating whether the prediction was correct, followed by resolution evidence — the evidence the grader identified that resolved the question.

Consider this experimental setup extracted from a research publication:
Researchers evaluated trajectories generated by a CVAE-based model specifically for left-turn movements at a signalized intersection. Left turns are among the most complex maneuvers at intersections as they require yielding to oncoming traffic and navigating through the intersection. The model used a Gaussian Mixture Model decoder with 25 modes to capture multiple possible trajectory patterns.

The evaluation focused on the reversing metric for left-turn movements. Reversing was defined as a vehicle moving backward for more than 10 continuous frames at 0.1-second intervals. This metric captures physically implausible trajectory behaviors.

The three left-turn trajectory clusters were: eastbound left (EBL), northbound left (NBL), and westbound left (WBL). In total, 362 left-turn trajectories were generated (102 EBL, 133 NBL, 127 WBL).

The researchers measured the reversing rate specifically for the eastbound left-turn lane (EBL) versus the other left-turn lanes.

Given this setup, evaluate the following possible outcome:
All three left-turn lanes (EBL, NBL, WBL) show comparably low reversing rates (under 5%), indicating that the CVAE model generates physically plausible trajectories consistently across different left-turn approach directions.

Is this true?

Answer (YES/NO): NO